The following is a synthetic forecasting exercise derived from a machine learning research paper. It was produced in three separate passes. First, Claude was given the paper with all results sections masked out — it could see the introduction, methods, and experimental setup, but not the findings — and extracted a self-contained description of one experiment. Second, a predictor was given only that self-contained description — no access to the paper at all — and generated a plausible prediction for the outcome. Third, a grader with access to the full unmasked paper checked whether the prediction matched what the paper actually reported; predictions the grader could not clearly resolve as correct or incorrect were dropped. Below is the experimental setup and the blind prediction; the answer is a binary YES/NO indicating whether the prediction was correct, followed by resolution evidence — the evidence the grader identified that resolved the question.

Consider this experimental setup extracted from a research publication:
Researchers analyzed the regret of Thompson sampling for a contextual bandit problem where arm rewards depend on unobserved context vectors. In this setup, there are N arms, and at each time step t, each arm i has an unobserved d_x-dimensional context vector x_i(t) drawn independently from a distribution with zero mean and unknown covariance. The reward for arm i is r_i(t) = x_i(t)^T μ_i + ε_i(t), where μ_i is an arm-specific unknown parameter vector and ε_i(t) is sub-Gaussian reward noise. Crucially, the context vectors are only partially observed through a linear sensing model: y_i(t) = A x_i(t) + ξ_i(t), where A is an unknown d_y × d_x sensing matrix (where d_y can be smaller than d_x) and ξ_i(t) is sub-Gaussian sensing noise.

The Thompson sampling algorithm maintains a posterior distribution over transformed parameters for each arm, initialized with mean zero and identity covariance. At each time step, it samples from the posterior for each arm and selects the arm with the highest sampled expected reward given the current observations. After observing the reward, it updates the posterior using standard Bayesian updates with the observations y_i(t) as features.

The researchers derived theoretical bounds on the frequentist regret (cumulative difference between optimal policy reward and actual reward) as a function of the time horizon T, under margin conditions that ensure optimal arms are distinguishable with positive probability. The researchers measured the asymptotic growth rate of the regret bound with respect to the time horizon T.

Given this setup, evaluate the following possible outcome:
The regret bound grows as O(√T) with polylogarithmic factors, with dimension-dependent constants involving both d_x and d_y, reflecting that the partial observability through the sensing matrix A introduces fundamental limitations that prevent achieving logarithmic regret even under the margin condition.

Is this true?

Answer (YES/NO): NO